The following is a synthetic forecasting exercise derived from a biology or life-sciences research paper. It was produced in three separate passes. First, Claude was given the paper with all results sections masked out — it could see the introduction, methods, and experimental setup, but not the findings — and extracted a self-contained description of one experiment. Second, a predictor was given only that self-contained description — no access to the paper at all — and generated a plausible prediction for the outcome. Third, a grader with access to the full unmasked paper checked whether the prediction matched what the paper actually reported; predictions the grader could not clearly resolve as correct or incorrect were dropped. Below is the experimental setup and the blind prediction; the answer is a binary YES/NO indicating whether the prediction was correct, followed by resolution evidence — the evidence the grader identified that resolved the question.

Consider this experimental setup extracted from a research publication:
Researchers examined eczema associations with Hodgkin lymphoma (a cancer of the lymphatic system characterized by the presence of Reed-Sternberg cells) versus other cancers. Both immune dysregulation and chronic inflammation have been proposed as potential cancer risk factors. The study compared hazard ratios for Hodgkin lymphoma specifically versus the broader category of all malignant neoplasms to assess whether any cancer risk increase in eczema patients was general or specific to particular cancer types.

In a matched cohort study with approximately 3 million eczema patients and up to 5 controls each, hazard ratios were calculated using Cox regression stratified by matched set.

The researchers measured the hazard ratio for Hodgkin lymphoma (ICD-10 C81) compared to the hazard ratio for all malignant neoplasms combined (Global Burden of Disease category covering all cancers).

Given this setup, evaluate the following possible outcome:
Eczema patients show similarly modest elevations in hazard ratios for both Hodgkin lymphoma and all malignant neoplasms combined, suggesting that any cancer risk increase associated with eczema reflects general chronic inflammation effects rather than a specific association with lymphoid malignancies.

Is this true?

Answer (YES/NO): NO